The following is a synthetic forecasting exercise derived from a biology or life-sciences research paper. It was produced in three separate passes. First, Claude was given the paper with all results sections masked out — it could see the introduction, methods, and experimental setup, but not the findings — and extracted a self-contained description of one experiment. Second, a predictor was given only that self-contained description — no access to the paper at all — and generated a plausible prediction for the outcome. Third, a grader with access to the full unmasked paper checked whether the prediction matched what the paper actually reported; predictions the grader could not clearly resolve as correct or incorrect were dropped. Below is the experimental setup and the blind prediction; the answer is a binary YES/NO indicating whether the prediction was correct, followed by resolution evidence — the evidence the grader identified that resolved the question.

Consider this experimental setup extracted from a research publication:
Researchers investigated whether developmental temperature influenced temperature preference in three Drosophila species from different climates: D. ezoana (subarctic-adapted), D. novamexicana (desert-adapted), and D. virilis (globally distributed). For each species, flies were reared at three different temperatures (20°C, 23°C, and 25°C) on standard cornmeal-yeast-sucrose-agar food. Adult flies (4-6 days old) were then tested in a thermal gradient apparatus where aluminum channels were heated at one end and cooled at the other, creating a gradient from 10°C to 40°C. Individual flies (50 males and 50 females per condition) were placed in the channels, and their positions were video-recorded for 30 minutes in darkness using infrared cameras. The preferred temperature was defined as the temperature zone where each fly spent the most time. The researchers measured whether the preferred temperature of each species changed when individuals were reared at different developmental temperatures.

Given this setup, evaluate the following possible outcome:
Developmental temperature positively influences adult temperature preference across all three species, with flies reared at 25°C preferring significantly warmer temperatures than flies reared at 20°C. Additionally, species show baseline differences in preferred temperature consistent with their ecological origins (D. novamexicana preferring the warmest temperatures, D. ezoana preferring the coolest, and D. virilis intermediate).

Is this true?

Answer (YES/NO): NO